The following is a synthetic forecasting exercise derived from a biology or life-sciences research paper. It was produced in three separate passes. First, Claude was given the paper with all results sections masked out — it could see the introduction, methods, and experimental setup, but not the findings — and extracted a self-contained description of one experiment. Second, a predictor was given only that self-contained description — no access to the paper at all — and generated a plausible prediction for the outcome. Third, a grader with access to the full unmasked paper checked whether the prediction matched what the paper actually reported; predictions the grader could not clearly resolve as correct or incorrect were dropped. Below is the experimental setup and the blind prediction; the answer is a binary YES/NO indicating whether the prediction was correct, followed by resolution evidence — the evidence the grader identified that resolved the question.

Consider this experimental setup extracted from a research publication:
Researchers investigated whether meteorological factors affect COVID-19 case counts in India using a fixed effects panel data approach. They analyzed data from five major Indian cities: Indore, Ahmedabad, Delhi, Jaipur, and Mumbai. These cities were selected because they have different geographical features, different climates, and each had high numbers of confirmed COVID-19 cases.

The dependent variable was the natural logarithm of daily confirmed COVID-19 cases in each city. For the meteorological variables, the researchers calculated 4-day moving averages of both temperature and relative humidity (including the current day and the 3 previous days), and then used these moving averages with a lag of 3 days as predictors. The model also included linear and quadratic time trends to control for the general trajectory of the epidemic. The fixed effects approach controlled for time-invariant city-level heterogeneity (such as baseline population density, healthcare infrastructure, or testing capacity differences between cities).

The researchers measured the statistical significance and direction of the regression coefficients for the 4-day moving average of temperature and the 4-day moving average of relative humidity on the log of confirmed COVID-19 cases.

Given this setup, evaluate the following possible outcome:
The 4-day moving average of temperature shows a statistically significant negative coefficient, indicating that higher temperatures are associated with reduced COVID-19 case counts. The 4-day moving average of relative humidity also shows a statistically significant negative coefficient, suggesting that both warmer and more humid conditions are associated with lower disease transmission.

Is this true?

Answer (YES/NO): NO